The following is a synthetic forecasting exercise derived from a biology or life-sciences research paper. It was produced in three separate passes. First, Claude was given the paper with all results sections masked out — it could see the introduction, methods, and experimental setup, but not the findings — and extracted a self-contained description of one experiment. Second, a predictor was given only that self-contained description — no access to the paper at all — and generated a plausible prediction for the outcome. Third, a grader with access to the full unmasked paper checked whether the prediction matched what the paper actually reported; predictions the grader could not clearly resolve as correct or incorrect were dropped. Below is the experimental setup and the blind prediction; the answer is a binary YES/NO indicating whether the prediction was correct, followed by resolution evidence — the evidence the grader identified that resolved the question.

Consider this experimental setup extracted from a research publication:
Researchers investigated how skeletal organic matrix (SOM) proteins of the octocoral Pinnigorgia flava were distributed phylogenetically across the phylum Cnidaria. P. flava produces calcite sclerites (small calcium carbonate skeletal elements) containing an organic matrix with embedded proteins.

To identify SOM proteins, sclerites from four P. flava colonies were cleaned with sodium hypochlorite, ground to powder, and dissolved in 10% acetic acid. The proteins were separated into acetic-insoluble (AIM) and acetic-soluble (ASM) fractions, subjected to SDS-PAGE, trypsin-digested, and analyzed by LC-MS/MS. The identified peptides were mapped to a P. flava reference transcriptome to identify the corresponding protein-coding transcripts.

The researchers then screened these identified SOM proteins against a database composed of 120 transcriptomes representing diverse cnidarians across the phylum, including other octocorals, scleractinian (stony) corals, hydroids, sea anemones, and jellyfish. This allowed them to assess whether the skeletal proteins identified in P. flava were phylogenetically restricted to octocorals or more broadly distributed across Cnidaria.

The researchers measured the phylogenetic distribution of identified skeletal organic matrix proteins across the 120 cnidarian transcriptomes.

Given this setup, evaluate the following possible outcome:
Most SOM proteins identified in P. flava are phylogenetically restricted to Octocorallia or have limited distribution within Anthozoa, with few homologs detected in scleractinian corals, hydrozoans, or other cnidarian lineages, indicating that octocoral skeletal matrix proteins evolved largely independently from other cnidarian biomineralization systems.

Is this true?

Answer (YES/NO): NO